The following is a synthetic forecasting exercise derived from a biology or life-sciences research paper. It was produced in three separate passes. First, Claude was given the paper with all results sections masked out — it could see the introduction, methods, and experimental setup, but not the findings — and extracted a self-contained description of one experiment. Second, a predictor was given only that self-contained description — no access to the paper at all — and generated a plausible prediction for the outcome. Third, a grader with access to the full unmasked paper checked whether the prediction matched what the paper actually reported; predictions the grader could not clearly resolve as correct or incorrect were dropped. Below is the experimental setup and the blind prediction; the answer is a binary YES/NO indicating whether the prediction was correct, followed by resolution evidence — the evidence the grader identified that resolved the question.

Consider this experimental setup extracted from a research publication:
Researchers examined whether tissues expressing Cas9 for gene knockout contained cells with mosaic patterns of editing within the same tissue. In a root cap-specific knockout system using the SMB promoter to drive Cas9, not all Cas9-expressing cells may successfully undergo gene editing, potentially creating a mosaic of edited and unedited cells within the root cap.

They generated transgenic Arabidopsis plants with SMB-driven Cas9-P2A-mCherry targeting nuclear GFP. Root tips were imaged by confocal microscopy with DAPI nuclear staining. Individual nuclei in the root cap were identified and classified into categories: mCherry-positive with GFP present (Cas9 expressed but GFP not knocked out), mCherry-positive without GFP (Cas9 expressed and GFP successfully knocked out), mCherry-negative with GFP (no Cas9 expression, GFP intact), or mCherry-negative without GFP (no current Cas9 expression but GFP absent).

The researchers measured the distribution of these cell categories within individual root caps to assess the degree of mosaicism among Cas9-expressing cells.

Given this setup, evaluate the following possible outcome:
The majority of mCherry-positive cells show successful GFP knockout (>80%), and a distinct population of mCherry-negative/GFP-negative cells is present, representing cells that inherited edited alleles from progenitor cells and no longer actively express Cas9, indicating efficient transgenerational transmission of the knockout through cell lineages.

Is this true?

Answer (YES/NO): NO